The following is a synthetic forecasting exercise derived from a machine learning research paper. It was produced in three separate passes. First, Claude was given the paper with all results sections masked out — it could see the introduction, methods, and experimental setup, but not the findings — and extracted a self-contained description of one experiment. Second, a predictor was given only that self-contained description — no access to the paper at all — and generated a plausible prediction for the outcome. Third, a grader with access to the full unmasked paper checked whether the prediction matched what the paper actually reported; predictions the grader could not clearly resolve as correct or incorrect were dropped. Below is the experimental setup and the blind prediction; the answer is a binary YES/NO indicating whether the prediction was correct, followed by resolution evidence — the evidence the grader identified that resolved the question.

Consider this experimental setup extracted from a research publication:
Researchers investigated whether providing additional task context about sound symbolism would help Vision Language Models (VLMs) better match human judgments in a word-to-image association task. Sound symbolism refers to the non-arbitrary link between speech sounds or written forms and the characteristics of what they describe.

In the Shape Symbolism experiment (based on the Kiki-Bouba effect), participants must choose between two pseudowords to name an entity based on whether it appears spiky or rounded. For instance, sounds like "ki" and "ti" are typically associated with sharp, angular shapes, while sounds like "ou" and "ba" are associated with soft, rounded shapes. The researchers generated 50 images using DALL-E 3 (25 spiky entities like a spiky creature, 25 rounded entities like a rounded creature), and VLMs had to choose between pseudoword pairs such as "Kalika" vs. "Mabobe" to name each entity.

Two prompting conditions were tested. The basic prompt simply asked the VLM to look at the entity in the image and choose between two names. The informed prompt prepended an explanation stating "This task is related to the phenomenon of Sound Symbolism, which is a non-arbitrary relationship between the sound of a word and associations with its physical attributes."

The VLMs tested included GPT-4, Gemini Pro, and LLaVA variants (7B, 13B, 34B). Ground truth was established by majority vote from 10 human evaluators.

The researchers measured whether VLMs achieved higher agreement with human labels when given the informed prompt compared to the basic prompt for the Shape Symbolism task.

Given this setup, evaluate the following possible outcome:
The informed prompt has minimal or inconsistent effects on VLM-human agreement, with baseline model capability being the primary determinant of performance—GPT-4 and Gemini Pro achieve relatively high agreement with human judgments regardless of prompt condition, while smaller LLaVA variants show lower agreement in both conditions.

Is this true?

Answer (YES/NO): NO